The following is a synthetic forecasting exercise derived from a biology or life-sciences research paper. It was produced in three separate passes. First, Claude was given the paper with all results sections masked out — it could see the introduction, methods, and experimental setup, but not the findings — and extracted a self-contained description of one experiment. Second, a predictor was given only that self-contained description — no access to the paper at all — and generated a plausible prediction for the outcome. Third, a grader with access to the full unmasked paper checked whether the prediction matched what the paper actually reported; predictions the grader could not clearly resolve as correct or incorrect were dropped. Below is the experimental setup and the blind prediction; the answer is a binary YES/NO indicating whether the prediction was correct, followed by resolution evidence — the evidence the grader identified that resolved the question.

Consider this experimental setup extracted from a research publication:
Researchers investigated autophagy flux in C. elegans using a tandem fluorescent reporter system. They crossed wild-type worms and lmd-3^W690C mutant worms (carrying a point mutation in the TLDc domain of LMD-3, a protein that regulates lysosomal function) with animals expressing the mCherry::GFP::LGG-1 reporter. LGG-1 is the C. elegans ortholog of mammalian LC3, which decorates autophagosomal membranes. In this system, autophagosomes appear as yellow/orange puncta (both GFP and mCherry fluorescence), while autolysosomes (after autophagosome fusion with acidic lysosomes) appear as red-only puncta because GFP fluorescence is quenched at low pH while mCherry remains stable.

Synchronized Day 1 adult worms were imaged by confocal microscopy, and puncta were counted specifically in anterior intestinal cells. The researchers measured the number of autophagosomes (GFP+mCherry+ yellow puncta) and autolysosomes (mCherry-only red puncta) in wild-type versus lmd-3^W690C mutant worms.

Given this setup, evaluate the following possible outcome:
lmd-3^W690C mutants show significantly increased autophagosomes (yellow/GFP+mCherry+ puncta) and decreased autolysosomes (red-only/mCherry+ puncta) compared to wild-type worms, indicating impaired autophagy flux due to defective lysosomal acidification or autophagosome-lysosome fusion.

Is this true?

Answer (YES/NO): YES